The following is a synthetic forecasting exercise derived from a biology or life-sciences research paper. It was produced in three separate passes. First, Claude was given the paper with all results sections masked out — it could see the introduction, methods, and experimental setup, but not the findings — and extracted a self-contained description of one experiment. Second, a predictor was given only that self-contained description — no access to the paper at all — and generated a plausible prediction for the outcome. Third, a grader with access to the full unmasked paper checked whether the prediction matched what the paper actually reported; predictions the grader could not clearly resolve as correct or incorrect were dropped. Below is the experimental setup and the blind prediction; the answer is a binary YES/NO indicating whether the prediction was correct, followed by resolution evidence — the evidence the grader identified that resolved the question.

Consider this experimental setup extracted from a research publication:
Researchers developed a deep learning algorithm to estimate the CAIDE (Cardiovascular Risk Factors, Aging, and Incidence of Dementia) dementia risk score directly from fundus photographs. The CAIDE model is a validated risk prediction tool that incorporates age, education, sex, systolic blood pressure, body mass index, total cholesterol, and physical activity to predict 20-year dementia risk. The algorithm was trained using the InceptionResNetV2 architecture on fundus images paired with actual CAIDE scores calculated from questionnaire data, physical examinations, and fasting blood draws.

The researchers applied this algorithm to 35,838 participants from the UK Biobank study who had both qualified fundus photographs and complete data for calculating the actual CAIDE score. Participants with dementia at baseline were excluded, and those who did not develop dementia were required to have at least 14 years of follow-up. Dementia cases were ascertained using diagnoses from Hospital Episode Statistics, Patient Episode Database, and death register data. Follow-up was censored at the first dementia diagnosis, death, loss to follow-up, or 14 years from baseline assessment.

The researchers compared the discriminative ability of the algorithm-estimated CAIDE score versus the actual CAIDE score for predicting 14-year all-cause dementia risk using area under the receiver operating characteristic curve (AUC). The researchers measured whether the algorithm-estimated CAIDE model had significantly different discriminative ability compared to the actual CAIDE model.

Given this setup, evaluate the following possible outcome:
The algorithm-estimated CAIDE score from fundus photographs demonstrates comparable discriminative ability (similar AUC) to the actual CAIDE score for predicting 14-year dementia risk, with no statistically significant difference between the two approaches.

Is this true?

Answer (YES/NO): YES